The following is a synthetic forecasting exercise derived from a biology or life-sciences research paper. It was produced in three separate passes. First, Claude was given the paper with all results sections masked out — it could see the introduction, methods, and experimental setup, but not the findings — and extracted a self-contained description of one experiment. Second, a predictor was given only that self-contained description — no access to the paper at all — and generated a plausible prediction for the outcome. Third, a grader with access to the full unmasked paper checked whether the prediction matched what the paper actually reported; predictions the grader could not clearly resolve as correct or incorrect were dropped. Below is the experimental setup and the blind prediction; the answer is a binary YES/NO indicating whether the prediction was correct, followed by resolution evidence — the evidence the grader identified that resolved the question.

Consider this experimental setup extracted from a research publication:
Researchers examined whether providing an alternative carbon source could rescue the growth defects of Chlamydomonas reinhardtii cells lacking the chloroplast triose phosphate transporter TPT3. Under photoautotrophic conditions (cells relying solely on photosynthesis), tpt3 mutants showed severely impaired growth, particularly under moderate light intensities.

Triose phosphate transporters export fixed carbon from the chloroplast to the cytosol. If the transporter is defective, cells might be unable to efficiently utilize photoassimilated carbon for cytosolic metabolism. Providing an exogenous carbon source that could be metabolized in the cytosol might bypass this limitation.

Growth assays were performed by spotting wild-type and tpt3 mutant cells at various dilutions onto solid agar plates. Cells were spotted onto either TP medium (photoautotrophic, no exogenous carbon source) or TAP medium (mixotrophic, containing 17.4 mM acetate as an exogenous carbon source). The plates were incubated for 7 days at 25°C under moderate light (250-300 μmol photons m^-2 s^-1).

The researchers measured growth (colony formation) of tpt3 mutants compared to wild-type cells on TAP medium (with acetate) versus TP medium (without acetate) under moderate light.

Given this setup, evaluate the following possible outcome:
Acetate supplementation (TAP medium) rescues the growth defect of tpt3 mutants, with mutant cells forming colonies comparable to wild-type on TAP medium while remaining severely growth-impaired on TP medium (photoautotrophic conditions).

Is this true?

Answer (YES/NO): NO